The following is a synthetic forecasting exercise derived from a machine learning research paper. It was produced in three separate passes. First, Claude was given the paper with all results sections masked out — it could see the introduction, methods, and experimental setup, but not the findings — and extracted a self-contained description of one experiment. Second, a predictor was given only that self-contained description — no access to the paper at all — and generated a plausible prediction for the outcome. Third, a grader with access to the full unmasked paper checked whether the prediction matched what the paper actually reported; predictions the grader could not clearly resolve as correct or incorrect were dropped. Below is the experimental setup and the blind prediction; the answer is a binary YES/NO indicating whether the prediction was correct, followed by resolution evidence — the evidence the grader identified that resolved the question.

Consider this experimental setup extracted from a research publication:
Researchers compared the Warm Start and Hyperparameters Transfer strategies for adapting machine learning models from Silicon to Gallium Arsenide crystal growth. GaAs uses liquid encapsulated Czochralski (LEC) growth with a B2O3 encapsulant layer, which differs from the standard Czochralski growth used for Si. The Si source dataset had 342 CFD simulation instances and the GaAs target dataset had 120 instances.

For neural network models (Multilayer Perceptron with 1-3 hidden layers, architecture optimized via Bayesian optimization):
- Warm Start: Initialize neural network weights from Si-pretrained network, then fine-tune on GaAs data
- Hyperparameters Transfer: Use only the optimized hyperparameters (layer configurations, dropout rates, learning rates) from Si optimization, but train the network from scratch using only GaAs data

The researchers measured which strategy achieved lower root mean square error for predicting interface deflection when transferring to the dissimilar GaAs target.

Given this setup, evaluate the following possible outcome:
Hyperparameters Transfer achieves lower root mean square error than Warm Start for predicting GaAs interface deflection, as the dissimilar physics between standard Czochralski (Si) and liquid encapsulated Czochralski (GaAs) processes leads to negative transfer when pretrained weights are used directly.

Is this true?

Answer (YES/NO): NO